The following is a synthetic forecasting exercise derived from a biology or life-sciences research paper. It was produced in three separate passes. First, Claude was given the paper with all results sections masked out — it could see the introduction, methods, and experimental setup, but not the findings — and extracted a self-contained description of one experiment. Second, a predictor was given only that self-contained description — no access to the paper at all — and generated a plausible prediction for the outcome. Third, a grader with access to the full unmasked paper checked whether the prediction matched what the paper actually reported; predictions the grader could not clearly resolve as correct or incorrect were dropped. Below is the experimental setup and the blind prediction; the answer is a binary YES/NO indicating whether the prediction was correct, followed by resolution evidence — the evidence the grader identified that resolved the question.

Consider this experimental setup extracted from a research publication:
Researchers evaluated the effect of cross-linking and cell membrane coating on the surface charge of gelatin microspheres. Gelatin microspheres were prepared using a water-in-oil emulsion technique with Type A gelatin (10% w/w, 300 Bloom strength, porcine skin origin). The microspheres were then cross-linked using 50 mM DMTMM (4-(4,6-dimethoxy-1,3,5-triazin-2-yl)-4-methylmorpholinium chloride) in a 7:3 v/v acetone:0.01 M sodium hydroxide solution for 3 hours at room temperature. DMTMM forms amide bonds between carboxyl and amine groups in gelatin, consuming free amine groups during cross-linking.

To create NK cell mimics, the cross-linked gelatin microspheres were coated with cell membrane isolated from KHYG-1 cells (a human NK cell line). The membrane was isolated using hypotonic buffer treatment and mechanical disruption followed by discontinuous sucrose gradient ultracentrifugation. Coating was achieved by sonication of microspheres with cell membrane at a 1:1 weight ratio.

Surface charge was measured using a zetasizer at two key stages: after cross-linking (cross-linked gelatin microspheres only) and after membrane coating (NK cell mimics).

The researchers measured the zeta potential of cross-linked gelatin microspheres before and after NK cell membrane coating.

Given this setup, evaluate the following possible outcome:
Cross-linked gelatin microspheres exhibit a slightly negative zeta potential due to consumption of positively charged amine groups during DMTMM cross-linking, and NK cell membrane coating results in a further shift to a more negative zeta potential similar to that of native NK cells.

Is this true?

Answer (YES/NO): NO